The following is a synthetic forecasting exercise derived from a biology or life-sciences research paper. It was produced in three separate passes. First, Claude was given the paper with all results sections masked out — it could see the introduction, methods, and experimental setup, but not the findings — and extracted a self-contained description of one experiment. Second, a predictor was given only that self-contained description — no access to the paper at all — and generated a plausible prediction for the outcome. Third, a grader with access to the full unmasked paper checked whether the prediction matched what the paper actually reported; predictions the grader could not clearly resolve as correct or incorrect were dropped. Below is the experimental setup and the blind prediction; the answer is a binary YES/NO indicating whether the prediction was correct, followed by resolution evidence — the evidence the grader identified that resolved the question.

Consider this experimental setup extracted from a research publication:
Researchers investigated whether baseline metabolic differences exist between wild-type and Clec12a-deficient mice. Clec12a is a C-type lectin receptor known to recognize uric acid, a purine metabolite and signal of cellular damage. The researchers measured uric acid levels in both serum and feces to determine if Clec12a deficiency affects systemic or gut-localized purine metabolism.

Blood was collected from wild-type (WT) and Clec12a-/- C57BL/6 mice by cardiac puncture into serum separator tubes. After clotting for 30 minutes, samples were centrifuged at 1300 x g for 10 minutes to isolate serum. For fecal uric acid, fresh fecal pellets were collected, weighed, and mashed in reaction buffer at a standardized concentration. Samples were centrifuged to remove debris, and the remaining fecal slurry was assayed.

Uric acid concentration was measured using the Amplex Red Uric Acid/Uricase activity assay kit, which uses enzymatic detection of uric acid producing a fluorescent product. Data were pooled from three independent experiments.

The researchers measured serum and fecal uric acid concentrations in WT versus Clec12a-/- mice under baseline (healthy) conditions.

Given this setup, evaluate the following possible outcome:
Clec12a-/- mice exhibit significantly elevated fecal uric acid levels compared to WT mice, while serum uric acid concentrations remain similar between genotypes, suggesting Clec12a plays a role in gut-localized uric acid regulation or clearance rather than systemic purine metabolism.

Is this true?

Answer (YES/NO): NO